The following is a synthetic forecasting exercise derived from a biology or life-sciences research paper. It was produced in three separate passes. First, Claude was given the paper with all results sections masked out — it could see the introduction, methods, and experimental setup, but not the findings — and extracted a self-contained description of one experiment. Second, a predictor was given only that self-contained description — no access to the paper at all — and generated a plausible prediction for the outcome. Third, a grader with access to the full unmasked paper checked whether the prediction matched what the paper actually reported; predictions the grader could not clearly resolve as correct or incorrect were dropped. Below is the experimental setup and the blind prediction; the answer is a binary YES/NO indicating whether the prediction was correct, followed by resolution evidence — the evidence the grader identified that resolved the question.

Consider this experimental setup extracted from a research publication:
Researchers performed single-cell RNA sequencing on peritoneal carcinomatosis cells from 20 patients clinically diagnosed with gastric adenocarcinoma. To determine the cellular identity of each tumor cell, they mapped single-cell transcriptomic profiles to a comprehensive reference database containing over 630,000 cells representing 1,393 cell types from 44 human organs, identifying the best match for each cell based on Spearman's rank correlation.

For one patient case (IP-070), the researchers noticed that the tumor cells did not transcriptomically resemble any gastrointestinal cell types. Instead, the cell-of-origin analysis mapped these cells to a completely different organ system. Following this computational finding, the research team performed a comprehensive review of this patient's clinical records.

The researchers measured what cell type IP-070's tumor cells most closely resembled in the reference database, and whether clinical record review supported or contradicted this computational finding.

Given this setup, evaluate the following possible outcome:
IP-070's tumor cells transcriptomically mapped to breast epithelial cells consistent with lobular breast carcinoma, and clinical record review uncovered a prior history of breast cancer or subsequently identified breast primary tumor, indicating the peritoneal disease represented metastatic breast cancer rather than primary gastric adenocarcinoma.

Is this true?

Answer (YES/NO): YES